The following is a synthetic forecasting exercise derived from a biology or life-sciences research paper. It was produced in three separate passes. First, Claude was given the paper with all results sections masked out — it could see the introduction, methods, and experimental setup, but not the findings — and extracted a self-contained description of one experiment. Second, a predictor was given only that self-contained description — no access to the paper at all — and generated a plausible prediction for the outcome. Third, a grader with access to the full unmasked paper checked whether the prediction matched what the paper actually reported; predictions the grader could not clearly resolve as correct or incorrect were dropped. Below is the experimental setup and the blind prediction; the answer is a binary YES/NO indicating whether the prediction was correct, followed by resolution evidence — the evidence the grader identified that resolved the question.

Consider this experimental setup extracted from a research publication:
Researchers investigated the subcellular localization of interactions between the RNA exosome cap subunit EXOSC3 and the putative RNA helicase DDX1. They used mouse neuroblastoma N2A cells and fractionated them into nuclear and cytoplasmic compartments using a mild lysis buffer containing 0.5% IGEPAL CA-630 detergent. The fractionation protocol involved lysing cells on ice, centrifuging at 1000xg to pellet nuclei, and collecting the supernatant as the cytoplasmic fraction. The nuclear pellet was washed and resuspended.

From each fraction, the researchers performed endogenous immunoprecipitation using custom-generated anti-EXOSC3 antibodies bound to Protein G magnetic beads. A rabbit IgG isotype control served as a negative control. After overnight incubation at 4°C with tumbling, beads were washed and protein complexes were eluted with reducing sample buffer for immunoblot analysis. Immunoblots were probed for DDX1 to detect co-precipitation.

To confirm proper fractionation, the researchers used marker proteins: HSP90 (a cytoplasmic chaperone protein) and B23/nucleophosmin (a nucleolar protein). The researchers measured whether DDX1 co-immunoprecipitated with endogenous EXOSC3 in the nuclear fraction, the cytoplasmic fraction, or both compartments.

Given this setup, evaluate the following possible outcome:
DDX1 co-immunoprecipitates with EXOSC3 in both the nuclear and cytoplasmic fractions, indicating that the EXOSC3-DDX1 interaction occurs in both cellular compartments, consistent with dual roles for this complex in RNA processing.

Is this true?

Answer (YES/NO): NO